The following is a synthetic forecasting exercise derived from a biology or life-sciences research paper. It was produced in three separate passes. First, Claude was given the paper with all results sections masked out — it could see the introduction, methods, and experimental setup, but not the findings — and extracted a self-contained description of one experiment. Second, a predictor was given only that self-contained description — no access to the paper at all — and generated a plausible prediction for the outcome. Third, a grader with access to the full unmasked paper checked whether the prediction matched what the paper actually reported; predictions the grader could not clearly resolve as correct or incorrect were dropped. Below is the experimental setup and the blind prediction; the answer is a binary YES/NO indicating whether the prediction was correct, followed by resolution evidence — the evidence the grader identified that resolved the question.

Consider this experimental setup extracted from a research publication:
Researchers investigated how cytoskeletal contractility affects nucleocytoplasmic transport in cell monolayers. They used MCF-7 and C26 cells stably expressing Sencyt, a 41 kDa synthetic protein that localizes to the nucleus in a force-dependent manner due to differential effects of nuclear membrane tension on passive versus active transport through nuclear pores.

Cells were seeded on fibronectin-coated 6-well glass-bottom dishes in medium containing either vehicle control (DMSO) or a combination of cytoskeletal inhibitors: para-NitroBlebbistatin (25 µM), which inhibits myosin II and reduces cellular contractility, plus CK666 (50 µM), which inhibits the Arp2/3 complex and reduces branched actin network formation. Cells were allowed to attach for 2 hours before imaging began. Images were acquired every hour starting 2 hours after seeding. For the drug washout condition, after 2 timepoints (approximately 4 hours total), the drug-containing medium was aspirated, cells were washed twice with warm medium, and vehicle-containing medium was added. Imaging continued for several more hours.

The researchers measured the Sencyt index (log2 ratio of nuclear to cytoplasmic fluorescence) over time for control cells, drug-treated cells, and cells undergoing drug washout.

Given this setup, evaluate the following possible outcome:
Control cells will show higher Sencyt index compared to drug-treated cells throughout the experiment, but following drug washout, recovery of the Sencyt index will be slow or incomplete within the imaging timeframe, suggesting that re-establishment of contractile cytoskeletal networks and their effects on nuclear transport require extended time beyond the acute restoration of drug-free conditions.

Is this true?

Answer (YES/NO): NO